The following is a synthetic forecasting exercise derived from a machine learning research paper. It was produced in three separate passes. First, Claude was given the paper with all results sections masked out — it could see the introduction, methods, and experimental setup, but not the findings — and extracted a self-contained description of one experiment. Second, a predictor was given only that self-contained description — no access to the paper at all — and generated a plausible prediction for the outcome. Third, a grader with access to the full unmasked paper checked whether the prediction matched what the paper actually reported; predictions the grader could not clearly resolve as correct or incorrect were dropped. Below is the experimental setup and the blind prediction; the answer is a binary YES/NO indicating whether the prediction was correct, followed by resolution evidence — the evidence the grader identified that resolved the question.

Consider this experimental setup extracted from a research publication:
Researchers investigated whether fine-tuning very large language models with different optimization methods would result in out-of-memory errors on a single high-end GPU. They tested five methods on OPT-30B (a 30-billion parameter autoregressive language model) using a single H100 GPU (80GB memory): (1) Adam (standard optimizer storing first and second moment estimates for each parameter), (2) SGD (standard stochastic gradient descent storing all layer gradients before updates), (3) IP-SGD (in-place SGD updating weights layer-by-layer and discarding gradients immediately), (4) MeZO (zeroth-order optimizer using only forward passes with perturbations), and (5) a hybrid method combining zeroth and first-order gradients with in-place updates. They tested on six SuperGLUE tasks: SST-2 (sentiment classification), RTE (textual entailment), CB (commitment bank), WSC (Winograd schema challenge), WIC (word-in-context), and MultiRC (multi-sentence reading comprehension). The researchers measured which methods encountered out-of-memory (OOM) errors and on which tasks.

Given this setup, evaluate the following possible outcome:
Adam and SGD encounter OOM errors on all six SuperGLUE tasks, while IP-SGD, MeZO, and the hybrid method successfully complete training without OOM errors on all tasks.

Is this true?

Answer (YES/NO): NO